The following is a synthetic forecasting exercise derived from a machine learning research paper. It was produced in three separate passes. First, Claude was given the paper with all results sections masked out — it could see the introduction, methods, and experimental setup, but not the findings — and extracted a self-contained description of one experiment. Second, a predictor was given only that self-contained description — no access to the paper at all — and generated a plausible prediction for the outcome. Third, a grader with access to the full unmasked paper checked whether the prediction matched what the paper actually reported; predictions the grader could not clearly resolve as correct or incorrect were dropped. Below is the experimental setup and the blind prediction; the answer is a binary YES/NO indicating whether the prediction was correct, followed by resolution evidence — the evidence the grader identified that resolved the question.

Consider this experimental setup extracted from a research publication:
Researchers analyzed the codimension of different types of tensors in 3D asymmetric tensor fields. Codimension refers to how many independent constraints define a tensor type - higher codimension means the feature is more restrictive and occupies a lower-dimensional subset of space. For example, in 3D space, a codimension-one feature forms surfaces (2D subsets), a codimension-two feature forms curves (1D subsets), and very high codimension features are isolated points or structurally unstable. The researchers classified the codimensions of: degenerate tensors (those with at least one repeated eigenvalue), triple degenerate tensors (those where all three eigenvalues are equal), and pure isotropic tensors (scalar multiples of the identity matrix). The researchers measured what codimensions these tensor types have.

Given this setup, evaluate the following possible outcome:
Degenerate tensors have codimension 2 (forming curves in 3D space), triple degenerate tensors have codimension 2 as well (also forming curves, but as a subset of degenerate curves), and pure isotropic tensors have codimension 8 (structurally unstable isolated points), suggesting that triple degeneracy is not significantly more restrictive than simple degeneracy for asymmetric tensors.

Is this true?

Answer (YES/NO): NO